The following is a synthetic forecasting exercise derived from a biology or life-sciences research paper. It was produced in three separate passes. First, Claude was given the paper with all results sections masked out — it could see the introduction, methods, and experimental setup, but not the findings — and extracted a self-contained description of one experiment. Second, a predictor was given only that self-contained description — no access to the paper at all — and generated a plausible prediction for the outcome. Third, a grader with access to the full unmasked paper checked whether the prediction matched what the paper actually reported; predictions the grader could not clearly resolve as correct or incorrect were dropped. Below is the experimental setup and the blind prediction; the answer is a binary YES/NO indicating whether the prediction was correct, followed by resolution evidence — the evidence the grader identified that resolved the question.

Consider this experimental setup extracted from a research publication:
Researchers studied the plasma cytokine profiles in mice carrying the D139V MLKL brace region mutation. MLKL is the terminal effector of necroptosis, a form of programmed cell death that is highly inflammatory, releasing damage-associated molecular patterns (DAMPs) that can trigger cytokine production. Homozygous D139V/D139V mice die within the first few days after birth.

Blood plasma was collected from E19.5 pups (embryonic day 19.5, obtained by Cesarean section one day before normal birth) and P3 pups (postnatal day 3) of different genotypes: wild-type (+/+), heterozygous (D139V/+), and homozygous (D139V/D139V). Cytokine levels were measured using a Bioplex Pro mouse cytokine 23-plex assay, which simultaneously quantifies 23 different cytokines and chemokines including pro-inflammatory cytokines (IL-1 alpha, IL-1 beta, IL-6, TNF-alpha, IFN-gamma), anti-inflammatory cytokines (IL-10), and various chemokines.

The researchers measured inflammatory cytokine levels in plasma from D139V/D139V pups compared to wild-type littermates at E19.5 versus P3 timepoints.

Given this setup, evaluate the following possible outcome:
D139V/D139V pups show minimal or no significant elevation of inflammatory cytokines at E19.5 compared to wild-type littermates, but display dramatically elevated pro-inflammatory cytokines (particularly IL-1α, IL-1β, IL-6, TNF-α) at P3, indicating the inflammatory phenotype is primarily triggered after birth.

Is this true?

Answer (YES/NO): NO